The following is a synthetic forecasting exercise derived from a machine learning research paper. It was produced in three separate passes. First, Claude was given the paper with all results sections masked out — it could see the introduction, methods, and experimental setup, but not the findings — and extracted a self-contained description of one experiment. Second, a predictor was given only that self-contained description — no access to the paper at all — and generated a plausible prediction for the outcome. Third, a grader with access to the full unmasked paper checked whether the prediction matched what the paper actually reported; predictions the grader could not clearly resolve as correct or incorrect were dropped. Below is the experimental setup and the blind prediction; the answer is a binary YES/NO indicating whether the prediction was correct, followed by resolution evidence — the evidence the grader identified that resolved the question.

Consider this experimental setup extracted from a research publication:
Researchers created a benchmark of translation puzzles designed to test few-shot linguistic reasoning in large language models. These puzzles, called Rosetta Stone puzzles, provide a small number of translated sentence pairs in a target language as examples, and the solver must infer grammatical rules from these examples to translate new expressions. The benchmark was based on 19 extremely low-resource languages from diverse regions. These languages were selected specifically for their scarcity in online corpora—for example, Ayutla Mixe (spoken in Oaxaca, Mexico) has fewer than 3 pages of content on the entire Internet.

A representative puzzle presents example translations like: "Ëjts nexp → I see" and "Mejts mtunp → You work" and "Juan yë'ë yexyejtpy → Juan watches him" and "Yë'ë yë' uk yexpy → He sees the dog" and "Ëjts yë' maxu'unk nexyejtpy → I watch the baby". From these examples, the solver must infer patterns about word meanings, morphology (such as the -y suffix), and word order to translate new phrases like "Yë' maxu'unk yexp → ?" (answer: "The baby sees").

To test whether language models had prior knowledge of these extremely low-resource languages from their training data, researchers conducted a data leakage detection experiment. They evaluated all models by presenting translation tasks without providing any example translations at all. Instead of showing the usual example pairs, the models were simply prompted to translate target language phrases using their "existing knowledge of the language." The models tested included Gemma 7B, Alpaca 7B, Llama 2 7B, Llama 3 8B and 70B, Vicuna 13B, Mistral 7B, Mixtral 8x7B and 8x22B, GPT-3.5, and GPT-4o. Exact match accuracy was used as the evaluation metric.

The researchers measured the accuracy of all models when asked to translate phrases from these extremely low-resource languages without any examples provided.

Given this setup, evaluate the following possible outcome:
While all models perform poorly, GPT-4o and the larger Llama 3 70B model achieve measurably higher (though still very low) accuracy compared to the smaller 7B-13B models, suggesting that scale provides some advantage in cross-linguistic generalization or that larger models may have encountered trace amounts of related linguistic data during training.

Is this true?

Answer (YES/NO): NO